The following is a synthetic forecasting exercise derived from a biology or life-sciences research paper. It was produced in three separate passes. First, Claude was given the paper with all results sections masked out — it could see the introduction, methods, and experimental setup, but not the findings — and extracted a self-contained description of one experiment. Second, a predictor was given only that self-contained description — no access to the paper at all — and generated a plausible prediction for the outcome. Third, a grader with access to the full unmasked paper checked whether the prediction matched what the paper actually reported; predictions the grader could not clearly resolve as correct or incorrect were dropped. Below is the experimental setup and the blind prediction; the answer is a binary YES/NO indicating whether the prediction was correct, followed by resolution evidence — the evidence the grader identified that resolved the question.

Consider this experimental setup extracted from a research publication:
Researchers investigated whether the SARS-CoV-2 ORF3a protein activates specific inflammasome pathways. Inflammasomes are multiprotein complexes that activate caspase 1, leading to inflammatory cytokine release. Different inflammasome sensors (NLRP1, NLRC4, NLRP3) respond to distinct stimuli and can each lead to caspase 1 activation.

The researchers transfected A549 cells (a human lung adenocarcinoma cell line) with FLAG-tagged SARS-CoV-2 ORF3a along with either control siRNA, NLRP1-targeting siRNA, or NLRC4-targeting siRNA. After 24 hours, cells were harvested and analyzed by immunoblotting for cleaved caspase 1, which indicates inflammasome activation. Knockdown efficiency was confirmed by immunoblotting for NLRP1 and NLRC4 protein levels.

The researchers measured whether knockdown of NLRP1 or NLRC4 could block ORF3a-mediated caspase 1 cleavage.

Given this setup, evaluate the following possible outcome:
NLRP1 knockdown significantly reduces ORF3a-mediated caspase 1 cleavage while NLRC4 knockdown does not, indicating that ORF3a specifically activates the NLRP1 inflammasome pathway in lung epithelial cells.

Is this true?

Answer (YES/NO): NO